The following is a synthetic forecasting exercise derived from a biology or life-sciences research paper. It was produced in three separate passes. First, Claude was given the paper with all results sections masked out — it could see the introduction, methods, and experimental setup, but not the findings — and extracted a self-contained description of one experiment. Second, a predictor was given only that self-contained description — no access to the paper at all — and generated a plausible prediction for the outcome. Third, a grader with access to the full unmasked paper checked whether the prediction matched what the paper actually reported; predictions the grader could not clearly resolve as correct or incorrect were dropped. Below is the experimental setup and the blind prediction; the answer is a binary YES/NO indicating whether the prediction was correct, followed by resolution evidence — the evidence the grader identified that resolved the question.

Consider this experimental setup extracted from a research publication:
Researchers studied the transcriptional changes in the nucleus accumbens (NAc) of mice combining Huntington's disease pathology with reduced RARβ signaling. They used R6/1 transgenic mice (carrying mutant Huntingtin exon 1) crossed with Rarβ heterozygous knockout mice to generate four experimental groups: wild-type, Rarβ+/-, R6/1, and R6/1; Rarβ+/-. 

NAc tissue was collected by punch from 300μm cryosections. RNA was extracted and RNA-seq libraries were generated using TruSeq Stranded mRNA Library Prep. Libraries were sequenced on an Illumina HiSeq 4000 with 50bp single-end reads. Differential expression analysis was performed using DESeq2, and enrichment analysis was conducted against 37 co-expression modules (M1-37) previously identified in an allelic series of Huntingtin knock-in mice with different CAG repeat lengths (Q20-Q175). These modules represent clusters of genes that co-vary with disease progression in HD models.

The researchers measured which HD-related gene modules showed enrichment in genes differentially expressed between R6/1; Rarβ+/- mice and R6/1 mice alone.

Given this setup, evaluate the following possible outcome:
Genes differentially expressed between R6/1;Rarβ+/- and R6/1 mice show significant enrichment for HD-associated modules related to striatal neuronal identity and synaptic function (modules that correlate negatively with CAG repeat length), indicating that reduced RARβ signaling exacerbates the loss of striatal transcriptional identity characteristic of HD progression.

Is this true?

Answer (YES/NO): NO